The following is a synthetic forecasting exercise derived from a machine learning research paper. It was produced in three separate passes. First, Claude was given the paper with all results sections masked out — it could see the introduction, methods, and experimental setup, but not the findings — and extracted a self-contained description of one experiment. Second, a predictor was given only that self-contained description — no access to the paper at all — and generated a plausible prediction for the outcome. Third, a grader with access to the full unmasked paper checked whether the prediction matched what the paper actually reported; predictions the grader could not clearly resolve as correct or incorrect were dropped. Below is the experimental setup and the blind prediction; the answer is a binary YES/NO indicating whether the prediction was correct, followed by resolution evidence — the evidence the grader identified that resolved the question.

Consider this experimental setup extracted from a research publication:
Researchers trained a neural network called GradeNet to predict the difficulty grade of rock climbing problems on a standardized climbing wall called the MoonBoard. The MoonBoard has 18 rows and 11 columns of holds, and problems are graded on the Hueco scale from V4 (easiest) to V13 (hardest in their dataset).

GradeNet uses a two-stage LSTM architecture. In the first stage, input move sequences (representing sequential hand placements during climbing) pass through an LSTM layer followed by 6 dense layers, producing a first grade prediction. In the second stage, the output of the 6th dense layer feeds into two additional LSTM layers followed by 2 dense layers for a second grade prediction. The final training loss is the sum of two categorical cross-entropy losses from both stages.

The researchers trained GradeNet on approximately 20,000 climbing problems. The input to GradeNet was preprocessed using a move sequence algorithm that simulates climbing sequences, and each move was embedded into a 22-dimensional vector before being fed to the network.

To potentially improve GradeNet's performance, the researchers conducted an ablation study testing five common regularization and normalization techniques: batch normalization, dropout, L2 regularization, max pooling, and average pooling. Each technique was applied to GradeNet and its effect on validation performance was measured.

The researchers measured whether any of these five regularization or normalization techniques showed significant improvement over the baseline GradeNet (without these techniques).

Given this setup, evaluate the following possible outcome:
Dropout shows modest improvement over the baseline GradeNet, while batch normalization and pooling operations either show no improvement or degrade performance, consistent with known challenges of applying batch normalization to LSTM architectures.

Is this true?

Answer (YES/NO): NO